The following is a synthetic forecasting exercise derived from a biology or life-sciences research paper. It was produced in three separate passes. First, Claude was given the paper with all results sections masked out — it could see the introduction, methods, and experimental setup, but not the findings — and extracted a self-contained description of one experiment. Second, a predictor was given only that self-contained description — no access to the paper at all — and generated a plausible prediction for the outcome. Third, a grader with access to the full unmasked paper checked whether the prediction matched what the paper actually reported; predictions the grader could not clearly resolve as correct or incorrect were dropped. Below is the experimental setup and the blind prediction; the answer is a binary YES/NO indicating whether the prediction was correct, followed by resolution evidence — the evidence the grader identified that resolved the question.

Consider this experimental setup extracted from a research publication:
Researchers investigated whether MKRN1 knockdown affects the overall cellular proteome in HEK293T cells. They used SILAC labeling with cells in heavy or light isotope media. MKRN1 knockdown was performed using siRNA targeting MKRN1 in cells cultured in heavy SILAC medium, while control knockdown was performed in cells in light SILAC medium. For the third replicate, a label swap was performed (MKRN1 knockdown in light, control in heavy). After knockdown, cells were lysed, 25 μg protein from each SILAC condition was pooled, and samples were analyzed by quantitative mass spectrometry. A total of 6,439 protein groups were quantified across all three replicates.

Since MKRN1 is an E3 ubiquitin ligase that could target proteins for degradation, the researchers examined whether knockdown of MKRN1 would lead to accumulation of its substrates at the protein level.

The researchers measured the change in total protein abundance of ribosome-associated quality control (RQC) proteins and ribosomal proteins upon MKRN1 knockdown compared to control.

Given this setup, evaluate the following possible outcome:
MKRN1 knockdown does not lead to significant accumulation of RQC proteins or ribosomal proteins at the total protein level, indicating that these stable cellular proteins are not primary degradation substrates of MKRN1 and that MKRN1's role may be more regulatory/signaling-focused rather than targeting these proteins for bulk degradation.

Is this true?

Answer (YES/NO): YES